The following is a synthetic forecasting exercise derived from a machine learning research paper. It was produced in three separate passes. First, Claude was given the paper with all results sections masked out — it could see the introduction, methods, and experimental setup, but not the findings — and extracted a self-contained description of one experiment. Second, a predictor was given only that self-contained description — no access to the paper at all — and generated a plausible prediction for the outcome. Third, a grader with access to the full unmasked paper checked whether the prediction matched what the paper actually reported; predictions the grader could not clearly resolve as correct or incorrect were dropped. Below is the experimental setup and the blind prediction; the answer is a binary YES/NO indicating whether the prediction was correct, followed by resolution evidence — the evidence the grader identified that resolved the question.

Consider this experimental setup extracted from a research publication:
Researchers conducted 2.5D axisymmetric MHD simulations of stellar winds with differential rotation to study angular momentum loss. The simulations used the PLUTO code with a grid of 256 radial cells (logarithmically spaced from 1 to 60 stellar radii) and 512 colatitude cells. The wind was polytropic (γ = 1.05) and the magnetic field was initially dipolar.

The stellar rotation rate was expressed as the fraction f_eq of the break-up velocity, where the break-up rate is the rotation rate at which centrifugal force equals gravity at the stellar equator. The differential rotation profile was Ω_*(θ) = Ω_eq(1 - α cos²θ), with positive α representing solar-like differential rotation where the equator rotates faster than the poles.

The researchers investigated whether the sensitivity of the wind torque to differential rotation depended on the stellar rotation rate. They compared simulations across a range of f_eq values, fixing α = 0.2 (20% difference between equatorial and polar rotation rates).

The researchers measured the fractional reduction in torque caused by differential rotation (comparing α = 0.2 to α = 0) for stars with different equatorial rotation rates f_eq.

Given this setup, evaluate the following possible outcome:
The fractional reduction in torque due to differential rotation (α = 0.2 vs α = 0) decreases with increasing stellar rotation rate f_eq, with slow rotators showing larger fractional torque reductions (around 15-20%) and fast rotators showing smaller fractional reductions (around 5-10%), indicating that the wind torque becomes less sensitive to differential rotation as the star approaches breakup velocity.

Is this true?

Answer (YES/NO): NO